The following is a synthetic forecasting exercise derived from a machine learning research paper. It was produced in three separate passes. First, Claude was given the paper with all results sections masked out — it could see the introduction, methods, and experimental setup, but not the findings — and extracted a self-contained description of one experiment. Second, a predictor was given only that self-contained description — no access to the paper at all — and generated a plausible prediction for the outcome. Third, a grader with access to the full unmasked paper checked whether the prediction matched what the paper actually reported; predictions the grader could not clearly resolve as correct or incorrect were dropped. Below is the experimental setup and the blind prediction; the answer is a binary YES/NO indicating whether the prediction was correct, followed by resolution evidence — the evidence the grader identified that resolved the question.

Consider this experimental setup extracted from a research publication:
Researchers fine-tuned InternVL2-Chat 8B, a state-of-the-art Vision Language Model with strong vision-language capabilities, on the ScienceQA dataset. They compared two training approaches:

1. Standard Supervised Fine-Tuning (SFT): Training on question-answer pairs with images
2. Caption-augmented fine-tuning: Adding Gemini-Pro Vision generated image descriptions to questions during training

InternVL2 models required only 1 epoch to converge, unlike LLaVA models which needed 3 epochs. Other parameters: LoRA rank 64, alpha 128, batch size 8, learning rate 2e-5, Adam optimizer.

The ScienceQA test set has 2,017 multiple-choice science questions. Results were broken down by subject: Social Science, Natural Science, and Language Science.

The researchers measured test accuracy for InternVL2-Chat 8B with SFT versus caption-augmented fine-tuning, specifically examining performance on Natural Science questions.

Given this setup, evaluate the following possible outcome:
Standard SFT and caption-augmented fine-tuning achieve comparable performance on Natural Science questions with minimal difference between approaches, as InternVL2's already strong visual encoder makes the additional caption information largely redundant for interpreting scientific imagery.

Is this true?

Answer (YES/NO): NO